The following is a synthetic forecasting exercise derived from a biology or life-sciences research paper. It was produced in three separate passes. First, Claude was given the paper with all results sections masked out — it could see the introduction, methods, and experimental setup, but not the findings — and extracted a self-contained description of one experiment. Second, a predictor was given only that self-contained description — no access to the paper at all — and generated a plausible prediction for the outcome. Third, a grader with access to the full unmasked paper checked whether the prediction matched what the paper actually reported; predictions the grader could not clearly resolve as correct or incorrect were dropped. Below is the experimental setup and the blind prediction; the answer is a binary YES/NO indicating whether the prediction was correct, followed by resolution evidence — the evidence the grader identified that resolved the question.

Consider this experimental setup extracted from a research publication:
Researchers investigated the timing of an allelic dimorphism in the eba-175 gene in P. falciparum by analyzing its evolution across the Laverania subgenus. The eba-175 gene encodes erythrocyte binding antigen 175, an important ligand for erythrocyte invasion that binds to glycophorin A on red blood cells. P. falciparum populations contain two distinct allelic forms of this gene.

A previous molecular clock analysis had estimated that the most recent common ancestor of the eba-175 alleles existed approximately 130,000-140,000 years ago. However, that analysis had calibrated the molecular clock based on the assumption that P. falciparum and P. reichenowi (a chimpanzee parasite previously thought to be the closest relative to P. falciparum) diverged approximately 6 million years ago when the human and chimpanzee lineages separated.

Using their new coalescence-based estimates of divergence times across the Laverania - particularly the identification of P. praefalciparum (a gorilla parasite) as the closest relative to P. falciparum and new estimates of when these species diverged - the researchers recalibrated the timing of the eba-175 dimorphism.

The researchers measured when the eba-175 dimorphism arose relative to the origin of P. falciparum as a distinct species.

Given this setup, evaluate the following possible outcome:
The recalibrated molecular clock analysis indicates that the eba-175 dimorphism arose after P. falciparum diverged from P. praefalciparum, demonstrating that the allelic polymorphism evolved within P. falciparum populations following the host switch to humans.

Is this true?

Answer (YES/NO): YES